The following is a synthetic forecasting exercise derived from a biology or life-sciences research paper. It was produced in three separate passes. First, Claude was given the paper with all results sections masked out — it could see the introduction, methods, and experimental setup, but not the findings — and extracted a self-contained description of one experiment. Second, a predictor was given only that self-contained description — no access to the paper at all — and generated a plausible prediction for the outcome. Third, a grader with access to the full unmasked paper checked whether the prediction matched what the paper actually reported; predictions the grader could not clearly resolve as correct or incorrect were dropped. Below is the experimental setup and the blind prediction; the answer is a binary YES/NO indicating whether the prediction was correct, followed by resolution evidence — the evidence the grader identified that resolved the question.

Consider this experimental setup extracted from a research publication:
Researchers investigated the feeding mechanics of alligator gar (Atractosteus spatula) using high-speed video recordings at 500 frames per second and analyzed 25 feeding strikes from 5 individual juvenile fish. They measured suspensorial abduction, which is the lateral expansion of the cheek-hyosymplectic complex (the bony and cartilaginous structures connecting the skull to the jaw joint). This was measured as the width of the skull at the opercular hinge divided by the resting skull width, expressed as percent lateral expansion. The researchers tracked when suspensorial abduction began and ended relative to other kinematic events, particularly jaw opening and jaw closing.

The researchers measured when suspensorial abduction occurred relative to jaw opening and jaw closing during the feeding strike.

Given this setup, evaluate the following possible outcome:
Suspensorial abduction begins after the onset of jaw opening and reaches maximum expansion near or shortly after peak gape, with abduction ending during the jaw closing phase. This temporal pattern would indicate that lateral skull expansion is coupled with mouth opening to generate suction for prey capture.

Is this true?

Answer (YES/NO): NO